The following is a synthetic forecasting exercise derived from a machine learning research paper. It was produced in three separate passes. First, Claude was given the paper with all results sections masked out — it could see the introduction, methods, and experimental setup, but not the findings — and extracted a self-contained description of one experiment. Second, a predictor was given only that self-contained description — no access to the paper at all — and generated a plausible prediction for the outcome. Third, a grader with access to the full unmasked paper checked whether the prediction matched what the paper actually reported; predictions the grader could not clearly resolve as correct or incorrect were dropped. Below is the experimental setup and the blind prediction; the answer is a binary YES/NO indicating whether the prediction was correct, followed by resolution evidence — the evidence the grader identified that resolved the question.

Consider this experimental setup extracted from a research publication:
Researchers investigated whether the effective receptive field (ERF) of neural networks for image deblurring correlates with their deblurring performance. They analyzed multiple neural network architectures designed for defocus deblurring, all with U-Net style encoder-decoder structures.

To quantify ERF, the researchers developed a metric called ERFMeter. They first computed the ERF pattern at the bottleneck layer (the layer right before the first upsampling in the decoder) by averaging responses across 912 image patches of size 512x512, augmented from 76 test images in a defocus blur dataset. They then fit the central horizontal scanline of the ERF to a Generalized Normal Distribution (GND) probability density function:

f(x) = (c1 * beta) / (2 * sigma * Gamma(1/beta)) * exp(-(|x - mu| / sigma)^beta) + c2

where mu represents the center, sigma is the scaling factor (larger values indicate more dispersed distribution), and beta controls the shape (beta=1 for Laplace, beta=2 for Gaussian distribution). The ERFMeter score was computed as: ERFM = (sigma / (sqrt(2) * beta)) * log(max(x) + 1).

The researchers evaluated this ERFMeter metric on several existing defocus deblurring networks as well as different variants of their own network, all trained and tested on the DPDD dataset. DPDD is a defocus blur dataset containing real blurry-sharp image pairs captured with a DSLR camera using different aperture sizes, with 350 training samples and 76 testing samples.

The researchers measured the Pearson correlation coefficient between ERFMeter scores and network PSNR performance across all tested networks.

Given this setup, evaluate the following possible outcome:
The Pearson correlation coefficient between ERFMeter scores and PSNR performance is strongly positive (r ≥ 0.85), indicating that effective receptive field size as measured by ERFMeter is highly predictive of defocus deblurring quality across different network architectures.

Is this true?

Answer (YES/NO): NO